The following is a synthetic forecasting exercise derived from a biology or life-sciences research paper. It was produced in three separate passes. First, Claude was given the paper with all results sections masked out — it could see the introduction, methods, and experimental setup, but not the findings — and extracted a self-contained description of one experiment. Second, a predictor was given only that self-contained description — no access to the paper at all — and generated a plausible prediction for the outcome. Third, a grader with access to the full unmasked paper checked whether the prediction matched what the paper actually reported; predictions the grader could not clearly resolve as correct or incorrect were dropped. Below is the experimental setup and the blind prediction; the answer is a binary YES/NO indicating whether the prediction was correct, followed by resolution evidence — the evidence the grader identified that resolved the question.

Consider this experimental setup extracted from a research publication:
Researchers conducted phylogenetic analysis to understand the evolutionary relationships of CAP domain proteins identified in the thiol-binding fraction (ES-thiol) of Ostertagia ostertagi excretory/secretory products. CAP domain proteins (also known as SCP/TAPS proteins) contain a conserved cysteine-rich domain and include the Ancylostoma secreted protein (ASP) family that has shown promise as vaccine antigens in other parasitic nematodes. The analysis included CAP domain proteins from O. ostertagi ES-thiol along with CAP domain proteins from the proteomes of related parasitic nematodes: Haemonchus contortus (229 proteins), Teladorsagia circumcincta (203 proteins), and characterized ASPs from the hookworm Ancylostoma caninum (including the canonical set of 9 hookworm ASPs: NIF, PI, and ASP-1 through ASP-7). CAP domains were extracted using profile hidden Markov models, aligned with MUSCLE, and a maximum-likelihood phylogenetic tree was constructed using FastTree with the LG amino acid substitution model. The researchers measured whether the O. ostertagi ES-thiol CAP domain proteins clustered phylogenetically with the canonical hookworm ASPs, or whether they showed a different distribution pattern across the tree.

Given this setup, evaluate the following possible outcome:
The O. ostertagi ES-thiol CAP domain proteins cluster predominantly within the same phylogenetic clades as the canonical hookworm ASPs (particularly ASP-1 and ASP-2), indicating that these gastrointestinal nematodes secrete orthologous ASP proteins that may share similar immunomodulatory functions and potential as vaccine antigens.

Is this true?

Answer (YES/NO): NO